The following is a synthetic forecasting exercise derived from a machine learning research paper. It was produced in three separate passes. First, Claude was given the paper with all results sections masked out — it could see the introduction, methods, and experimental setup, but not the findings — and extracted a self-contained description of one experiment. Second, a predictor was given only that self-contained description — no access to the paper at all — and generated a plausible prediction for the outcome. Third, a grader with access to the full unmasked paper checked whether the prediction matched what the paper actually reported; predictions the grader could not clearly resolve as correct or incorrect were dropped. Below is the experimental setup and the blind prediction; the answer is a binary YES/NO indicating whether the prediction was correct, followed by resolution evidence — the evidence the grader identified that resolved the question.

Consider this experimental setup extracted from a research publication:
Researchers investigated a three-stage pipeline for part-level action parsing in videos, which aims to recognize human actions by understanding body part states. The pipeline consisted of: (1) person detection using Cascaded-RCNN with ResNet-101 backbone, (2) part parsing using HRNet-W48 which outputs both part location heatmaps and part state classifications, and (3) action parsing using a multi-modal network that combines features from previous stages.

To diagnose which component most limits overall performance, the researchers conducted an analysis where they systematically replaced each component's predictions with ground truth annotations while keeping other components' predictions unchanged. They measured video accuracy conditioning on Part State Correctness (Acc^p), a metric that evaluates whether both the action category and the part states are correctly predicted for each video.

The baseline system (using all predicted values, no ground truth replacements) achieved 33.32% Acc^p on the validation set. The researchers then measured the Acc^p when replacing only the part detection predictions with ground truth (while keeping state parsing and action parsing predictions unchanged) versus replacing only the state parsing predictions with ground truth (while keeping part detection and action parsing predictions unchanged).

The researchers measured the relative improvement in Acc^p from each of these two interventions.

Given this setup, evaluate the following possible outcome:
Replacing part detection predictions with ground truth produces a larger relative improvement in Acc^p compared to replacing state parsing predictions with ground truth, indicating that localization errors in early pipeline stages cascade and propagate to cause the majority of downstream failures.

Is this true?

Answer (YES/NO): NO